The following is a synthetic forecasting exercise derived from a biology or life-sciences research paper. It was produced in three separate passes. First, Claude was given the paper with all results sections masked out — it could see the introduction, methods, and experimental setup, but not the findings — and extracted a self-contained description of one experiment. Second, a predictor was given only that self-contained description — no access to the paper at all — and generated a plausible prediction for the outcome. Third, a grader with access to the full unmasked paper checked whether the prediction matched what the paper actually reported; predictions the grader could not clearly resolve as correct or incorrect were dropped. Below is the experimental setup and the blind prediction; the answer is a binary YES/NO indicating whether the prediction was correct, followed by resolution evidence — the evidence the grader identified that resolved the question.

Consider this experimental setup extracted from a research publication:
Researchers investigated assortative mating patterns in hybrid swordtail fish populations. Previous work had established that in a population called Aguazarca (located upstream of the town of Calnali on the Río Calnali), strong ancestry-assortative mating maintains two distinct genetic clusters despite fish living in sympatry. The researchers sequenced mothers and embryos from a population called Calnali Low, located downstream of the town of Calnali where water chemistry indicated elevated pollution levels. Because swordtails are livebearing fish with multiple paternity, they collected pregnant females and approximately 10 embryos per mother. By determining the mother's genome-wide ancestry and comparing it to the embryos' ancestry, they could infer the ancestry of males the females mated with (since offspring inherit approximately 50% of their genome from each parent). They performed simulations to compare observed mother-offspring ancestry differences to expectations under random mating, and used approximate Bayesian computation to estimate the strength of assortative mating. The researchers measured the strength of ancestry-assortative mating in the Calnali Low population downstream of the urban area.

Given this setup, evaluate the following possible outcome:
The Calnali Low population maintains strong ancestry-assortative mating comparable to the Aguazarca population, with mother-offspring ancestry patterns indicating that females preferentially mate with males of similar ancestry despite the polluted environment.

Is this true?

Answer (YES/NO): NO